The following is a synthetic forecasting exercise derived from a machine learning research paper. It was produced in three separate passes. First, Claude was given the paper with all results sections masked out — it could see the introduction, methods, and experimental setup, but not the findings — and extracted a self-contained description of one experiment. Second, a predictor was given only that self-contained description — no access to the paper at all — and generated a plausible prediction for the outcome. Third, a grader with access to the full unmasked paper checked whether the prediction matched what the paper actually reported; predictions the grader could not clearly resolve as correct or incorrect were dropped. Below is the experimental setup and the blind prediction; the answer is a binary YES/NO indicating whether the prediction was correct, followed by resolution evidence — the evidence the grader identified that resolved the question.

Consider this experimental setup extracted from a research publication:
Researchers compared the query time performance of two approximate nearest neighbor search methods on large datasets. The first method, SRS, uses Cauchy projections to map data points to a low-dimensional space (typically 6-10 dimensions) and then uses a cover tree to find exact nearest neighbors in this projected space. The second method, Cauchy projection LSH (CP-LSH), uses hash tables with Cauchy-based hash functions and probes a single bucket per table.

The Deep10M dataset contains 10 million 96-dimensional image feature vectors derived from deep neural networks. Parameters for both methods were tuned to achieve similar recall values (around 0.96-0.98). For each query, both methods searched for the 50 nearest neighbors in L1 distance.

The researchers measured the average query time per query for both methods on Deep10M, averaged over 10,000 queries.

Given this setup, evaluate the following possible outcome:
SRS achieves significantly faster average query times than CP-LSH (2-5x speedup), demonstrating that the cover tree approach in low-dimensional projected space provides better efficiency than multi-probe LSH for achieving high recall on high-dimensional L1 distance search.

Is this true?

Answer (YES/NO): NO